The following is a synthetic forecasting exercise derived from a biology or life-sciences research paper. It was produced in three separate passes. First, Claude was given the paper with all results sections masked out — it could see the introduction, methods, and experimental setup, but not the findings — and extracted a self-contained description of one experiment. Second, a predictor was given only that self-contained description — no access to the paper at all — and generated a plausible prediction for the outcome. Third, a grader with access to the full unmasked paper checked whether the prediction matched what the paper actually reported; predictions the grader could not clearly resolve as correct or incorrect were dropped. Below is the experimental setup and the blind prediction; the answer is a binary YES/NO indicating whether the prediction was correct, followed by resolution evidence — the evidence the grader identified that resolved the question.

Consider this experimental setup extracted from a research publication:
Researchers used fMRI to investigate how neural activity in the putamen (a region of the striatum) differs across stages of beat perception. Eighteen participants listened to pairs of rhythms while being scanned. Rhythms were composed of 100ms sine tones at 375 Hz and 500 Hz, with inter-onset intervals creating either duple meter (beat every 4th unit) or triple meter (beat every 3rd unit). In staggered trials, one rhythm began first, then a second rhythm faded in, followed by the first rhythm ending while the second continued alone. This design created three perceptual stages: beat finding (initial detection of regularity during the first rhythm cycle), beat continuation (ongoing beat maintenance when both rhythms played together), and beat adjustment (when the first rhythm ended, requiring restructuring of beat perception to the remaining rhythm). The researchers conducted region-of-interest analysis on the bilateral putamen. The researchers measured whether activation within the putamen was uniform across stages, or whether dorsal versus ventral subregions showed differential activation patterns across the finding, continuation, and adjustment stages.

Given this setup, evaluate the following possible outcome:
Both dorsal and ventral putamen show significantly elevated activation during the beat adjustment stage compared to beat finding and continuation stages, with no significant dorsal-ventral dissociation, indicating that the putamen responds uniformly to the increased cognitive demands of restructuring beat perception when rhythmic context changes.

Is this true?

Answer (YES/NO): NO